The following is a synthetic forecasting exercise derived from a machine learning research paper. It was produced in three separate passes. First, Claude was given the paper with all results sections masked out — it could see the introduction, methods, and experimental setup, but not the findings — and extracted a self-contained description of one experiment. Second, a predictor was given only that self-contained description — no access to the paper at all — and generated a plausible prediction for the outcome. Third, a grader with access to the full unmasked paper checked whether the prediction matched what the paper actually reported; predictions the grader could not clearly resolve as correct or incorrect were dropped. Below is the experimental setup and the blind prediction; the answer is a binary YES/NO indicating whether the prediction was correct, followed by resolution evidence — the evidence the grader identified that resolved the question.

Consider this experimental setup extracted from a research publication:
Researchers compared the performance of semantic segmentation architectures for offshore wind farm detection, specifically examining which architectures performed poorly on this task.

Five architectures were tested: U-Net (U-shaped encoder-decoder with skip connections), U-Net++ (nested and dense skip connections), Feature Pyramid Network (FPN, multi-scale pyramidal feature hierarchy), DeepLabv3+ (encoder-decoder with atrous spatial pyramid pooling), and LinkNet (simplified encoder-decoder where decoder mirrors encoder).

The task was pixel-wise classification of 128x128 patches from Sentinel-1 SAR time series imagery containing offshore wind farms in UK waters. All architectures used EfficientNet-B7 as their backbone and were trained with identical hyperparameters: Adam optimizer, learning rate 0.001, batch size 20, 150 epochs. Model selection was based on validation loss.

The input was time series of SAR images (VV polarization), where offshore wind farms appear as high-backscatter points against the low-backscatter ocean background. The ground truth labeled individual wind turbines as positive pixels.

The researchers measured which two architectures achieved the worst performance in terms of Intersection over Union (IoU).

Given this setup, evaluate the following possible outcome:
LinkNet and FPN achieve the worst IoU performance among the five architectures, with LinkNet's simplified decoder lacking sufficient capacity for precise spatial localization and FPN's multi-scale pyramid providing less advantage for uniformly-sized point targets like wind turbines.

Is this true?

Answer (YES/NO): NO